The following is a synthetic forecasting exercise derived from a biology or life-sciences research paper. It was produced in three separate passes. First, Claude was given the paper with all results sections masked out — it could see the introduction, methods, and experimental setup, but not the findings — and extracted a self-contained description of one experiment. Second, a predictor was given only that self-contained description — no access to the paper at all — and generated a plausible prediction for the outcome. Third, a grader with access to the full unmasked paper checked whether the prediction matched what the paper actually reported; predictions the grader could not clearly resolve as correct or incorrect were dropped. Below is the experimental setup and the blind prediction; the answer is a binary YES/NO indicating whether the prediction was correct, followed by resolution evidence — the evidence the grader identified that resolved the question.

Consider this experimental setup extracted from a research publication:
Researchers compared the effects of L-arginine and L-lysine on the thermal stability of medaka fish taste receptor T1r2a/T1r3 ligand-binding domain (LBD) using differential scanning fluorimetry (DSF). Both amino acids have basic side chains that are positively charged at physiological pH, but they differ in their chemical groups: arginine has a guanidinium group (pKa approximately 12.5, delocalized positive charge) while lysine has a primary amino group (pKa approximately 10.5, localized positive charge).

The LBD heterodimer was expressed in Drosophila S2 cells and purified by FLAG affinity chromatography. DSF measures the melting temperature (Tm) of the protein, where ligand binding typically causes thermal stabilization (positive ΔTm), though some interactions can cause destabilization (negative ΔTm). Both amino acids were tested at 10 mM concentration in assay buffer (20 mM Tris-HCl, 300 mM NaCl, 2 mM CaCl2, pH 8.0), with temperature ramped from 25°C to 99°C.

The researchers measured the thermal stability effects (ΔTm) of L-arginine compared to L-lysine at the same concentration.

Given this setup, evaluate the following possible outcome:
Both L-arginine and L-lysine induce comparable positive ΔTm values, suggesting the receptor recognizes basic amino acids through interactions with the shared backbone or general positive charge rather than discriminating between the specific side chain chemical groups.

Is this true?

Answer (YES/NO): NO